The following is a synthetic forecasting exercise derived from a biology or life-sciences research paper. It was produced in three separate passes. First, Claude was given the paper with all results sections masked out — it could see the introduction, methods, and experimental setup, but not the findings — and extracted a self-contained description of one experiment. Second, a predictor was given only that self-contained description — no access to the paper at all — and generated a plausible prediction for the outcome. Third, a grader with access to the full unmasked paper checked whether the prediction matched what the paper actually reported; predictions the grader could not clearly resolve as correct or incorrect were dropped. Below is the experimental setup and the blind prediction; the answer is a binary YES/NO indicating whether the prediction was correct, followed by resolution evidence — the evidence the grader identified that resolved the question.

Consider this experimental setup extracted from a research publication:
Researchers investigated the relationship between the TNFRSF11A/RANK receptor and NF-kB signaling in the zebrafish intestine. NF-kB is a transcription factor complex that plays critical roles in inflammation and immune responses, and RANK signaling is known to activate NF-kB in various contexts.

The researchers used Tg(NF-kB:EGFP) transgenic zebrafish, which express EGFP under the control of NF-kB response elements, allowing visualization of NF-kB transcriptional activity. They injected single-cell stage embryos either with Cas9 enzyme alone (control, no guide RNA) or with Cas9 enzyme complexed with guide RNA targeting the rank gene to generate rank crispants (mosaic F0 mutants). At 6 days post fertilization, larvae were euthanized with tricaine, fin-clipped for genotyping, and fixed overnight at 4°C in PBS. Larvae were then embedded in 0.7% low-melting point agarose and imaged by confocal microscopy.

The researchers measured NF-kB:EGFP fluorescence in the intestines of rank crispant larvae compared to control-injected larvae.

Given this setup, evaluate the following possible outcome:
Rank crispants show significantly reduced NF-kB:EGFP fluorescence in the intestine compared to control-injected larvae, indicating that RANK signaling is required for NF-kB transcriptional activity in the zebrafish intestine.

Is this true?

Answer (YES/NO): YES